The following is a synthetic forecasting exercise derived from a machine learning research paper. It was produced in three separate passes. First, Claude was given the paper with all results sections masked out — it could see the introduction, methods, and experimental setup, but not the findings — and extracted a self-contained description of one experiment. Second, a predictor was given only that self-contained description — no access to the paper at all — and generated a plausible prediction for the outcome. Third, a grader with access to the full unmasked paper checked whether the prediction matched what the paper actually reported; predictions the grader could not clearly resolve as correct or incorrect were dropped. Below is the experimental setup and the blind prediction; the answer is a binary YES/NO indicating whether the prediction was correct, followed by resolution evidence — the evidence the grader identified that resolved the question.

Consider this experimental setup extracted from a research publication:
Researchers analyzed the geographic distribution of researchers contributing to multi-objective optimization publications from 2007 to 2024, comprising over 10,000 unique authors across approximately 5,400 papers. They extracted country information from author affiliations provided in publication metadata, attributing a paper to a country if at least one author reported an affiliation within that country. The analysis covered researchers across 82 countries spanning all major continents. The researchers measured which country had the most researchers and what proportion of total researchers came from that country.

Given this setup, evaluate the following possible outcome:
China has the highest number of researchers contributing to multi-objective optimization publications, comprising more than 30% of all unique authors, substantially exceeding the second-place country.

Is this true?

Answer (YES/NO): YES